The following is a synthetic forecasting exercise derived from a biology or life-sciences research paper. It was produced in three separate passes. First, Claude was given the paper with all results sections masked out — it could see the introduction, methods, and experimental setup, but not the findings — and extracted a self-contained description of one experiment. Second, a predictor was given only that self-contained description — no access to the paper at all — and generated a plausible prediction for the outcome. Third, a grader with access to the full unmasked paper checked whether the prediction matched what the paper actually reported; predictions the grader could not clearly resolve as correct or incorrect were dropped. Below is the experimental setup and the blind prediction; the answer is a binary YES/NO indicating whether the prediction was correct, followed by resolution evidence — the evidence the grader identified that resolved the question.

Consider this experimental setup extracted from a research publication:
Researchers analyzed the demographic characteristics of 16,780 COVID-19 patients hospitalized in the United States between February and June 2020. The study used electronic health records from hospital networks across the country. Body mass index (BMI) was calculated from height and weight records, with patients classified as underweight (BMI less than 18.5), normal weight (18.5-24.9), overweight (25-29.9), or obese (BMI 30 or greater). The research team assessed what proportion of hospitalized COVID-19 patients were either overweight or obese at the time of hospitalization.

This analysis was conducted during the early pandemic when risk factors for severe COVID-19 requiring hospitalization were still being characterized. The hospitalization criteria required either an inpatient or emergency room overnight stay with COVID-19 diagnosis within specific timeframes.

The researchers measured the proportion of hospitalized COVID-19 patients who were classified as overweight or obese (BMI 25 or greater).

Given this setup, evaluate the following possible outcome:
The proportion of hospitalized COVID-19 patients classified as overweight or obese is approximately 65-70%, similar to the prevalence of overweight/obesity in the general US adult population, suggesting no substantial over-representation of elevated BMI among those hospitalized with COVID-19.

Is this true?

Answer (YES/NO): NO